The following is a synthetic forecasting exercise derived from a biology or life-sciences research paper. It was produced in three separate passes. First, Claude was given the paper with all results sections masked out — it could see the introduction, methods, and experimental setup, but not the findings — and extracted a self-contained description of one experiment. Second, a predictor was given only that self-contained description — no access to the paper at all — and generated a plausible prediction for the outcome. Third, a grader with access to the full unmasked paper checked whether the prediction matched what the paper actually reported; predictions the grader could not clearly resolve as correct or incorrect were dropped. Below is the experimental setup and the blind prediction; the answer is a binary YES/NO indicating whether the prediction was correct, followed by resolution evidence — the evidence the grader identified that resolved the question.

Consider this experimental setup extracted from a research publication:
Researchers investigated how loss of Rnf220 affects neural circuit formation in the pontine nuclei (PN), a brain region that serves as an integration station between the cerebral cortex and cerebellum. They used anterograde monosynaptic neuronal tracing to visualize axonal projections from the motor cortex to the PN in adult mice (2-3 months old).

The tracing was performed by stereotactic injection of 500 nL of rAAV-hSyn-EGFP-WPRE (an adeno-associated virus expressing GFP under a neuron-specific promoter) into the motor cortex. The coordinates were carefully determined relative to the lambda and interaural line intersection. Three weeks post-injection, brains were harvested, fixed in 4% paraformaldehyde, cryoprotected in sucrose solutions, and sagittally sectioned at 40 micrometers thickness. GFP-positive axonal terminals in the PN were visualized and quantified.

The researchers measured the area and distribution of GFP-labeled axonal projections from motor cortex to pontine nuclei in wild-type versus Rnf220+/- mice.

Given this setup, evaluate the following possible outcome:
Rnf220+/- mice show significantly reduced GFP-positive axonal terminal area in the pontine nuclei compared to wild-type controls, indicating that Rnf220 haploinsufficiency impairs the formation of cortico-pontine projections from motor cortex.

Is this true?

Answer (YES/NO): YES